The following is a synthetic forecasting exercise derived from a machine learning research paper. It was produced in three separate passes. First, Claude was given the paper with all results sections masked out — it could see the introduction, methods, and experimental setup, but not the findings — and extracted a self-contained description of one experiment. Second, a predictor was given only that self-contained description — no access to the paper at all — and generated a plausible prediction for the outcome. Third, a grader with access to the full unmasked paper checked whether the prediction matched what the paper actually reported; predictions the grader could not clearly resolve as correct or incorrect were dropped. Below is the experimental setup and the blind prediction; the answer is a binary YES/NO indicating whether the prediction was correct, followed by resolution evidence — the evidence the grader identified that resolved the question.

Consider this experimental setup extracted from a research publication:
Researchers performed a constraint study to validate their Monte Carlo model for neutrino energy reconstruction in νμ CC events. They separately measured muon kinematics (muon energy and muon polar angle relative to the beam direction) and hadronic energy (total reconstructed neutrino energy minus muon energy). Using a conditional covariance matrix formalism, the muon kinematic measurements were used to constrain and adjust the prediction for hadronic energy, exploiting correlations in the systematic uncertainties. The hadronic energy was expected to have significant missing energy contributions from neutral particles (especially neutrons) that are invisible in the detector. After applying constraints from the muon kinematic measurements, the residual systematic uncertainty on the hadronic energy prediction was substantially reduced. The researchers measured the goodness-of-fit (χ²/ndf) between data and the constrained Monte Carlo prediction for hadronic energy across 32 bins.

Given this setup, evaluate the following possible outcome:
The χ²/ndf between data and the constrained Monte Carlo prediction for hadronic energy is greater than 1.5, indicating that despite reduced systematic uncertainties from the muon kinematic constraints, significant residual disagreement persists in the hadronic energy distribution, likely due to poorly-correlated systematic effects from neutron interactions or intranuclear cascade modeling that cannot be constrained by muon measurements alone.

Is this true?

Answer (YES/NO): NO